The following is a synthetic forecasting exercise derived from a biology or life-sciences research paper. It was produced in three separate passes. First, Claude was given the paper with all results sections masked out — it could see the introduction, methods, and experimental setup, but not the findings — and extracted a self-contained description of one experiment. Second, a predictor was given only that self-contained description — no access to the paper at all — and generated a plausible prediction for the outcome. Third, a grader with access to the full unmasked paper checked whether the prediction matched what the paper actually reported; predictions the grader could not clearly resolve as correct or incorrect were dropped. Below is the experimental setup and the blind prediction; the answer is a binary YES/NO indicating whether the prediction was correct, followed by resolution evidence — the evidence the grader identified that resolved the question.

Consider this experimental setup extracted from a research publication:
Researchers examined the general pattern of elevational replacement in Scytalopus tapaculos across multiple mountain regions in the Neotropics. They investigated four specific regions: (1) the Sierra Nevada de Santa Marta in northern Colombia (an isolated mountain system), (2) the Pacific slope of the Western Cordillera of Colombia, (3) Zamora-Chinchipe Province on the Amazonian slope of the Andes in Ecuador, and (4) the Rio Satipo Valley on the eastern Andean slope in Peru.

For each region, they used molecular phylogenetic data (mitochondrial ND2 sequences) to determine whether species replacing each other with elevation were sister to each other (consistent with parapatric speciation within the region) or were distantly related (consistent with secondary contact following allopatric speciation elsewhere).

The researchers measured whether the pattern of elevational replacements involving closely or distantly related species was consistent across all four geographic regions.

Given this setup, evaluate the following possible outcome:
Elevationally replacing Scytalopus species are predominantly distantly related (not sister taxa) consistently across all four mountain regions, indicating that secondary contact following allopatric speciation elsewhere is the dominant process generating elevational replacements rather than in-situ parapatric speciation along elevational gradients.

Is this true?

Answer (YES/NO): NO